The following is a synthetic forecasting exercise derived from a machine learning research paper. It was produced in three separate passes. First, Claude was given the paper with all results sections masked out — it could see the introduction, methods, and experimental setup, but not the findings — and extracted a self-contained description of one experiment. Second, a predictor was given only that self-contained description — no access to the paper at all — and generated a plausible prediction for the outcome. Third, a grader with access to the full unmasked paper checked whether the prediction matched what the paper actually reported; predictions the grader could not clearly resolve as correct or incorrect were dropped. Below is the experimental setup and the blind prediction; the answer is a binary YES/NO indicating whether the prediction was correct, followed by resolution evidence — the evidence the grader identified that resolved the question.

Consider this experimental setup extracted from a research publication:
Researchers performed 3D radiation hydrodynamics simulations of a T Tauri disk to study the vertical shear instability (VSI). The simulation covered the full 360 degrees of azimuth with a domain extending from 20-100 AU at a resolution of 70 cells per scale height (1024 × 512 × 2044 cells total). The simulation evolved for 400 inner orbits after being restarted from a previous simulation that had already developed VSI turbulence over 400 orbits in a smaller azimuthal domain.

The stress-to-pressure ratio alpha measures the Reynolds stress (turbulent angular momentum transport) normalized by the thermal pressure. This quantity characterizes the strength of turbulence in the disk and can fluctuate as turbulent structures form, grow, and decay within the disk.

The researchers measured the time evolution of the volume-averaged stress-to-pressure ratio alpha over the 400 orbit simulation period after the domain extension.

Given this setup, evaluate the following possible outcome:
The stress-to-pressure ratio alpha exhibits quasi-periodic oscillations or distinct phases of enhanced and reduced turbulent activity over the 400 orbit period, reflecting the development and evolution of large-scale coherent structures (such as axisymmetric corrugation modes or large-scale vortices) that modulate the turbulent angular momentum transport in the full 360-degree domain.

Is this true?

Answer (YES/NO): NO